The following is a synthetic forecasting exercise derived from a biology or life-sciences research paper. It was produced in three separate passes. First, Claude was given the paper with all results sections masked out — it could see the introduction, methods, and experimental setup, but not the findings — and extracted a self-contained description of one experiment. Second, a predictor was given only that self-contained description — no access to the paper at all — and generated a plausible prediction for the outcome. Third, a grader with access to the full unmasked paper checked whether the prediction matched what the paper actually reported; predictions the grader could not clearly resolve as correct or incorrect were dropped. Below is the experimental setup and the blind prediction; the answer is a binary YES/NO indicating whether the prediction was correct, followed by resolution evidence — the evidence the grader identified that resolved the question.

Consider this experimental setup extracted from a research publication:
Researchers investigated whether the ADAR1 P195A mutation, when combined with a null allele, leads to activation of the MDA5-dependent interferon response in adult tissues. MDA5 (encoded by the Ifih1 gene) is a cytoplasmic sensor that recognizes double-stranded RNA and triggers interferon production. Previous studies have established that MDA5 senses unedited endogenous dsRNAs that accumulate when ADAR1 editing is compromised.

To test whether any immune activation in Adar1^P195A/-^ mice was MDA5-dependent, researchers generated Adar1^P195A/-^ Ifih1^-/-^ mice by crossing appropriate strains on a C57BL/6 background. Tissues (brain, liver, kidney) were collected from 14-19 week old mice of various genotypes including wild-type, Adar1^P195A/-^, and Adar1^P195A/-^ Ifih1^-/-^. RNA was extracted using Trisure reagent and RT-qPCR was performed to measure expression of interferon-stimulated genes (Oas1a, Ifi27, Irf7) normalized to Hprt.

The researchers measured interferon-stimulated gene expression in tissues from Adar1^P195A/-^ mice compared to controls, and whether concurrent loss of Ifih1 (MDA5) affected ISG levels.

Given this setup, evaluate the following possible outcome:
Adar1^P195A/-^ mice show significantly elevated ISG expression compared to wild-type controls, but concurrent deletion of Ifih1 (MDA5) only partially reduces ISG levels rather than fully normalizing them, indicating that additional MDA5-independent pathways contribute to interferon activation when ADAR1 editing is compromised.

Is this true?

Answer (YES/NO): NO